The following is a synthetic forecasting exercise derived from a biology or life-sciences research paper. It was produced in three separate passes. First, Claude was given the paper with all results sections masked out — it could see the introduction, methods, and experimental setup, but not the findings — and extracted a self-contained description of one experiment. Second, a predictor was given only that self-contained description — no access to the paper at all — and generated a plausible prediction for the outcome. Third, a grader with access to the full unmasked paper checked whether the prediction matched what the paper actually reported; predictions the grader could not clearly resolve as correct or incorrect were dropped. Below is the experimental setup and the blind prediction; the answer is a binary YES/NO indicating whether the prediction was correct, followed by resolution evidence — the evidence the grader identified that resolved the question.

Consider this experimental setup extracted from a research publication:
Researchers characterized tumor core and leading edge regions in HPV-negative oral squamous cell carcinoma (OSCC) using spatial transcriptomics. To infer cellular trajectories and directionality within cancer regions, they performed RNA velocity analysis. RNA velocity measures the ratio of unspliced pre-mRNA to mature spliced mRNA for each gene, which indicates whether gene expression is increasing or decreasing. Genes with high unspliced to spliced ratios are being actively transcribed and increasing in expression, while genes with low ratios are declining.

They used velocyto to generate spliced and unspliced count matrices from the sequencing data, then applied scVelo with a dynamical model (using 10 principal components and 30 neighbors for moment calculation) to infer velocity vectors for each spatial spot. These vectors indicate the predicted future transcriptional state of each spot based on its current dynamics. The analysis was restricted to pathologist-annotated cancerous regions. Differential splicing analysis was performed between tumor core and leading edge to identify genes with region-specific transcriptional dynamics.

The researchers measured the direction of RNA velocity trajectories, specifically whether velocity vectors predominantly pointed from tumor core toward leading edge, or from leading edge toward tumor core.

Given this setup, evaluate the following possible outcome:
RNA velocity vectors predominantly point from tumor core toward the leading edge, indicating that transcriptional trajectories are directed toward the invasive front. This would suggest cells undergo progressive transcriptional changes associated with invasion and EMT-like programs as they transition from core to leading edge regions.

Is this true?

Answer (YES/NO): YES